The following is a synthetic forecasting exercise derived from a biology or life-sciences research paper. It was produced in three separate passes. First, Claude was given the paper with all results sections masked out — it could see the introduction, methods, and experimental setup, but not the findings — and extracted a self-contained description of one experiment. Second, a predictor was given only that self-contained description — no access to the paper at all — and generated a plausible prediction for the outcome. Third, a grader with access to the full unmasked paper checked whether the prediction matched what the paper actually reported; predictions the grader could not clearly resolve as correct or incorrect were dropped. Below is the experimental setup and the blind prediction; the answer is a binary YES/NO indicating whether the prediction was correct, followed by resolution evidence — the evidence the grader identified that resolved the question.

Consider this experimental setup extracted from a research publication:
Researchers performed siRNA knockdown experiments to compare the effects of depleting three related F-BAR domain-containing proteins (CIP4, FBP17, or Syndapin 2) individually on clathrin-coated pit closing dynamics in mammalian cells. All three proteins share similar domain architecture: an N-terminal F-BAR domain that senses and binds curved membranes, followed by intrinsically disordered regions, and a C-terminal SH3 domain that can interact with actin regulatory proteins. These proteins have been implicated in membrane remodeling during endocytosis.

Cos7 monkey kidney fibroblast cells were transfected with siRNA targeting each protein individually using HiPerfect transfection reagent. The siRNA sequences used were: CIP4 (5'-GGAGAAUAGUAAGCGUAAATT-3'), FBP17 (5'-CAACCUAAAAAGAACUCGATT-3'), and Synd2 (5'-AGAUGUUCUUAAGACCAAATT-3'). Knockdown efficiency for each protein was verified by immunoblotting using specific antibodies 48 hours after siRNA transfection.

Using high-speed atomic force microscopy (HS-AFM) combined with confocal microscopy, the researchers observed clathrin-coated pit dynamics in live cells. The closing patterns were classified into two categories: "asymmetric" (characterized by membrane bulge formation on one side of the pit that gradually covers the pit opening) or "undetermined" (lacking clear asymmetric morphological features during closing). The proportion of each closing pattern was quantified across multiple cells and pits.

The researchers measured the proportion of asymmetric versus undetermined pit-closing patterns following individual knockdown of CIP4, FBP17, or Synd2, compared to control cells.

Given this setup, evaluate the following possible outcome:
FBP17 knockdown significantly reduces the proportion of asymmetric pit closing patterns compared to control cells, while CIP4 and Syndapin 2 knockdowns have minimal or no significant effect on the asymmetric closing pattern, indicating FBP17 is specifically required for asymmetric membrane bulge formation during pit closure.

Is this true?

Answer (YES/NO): NO